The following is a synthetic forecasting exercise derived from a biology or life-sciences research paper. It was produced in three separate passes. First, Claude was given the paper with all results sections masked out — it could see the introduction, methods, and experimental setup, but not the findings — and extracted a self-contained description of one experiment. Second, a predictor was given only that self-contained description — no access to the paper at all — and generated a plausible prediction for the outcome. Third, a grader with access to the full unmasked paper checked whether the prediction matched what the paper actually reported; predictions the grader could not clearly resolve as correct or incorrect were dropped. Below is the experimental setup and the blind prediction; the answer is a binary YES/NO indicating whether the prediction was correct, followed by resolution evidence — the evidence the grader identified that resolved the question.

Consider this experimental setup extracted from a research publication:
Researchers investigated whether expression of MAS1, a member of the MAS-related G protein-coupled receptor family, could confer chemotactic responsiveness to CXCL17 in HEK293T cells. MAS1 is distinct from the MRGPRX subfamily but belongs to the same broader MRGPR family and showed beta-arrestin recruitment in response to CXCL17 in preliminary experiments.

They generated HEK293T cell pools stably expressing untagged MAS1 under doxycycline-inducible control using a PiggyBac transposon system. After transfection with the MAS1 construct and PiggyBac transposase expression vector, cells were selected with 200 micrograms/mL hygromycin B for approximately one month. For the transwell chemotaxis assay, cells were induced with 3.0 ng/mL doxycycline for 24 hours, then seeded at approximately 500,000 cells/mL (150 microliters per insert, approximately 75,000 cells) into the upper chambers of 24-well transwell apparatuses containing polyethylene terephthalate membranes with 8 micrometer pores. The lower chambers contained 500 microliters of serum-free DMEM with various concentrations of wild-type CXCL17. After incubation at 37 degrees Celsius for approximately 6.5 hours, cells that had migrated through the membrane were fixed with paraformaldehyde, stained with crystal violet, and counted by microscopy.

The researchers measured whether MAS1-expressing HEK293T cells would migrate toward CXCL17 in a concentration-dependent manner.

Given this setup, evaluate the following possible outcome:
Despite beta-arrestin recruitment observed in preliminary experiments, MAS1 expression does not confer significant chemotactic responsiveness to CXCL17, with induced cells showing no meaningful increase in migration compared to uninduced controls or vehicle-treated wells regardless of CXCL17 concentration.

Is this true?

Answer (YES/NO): NO